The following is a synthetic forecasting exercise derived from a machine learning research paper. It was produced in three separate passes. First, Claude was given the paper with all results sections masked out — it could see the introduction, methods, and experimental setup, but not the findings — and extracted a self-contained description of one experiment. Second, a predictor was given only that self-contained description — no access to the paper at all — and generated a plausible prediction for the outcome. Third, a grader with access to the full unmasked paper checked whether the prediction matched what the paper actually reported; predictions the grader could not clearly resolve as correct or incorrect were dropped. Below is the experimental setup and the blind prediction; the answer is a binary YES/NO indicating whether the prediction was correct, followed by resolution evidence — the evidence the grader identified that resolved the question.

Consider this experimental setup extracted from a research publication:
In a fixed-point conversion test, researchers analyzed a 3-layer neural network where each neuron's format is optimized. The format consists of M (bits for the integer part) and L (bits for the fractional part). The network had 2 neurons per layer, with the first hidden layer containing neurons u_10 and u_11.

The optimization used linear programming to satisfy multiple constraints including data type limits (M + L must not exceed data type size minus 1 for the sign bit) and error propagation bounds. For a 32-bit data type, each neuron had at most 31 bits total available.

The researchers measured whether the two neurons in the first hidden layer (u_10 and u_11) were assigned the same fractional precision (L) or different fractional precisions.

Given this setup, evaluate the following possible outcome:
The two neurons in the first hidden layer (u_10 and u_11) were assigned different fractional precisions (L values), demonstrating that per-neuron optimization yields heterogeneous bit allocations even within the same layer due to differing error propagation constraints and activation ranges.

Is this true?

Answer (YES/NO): YES